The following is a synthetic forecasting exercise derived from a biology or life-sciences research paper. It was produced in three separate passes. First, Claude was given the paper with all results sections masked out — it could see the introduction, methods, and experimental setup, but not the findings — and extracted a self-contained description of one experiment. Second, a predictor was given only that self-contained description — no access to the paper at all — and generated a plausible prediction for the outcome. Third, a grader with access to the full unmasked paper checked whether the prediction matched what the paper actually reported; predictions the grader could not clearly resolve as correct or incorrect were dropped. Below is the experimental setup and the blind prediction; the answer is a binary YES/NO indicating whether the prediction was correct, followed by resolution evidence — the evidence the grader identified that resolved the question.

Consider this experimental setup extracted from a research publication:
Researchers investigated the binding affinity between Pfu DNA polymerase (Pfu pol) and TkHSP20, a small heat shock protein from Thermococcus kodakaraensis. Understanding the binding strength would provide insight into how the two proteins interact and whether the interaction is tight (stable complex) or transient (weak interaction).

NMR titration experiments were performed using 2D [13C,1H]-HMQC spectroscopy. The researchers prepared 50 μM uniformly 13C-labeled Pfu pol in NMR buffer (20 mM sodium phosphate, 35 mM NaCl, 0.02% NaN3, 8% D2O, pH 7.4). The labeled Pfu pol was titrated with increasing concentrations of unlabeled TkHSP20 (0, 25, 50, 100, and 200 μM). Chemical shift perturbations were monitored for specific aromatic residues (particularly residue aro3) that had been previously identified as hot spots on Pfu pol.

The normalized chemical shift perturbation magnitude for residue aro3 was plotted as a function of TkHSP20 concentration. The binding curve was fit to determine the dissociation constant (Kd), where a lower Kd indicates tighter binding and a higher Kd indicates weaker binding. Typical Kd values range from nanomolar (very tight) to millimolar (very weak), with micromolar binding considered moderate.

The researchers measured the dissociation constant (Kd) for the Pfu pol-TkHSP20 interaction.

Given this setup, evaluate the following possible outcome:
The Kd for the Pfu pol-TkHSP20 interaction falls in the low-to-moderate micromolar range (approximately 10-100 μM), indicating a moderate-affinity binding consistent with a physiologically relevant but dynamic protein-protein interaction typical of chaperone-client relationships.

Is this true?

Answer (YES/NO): YES